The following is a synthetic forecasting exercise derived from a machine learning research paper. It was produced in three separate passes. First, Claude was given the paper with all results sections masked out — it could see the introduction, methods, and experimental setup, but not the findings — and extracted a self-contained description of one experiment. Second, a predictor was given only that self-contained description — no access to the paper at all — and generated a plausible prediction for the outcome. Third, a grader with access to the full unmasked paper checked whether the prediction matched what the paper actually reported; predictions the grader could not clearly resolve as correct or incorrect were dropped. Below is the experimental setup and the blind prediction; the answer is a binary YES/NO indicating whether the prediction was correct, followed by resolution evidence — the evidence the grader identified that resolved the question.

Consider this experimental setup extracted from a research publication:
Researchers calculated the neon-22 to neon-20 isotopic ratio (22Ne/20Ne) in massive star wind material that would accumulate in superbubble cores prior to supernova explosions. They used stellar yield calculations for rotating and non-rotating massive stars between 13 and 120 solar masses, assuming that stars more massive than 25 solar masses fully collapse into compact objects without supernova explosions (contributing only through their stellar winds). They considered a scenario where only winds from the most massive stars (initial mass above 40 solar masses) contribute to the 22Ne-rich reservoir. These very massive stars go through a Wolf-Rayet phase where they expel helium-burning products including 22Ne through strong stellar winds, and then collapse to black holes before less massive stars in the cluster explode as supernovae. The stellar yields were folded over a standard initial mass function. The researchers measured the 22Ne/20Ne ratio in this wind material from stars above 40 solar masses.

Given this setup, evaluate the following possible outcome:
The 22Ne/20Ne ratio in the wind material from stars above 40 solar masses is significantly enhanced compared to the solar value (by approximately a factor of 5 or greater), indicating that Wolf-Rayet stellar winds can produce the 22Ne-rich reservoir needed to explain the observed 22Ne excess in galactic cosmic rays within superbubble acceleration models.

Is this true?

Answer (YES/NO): NO